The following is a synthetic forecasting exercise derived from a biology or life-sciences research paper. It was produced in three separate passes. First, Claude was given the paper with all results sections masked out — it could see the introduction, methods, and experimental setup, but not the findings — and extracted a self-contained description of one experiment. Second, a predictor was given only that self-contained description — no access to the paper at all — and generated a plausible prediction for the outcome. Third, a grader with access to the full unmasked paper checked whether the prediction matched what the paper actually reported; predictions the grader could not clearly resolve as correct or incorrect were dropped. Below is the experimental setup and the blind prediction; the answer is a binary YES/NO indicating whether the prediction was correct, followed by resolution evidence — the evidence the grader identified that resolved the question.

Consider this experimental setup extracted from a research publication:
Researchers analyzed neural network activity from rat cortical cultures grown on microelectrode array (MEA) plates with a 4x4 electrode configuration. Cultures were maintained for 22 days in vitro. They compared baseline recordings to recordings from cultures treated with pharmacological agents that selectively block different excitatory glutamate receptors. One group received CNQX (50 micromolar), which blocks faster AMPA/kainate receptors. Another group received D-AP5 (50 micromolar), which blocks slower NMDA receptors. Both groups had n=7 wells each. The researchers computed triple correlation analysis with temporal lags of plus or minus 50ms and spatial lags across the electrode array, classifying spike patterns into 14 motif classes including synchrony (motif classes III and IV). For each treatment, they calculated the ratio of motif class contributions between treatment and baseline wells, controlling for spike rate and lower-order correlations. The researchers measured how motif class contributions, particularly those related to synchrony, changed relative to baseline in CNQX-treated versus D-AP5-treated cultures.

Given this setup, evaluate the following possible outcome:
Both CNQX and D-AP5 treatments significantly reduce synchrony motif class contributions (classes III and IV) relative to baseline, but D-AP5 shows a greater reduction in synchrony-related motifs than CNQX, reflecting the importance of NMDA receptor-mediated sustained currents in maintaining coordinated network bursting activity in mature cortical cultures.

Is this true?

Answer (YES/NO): NO